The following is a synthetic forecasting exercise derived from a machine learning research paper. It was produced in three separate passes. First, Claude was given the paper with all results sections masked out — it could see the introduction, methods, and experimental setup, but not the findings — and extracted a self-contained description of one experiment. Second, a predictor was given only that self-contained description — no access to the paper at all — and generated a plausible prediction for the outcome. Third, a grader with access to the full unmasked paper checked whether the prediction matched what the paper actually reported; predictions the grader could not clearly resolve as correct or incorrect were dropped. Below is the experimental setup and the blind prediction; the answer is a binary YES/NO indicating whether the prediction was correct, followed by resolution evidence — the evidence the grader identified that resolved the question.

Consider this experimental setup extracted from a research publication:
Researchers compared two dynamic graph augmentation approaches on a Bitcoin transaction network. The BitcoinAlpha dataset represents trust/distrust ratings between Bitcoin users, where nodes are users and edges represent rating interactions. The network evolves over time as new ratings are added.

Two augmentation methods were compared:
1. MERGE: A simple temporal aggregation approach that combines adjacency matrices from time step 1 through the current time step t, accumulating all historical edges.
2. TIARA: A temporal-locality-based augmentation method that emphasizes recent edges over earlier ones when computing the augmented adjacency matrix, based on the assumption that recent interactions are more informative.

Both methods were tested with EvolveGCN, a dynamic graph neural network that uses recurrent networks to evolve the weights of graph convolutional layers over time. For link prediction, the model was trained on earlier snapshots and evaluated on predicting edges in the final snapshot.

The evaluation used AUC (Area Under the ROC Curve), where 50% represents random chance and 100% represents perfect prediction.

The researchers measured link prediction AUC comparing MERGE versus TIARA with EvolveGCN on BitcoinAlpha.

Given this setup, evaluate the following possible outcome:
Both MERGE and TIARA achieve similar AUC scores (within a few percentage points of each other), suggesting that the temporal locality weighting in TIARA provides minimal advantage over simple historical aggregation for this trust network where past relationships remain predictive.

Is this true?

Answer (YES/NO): NO